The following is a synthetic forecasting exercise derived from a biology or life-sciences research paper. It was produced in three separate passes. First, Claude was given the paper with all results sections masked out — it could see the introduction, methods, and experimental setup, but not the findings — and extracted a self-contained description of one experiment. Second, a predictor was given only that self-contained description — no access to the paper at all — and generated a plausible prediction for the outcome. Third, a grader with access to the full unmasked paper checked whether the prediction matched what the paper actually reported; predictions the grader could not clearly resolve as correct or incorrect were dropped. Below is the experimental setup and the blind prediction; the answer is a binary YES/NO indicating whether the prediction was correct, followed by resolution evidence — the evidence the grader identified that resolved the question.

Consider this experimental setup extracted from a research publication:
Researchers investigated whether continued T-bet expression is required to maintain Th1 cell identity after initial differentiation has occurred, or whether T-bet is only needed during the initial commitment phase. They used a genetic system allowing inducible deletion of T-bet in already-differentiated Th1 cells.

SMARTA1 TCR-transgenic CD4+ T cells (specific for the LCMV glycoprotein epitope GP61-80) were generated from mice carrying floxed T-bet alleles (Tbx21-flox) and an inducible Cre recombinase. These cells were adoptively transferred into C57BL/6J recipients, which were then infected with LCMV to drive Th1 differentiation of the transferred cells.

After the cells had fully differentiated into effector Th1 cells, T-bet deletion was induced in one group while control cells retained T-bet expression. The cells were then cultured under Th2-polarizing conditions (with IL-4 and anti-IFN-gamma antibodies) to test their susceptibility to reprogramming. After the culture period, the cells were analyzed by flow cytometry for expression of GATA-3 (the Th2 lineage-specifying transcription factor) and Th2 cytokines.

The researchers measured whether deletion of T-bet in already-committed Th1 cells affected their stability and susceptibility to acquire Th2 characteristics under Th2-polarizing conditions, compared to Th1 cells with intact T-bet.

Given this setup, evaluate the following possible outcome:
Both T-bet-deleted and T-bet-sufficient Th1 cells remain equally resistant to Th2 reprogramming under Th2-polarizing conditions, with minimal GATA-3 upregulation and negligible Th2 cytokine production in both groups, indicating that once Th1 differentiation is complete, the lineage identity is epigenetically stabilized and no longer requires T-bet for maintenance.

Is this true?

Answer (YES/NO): NO